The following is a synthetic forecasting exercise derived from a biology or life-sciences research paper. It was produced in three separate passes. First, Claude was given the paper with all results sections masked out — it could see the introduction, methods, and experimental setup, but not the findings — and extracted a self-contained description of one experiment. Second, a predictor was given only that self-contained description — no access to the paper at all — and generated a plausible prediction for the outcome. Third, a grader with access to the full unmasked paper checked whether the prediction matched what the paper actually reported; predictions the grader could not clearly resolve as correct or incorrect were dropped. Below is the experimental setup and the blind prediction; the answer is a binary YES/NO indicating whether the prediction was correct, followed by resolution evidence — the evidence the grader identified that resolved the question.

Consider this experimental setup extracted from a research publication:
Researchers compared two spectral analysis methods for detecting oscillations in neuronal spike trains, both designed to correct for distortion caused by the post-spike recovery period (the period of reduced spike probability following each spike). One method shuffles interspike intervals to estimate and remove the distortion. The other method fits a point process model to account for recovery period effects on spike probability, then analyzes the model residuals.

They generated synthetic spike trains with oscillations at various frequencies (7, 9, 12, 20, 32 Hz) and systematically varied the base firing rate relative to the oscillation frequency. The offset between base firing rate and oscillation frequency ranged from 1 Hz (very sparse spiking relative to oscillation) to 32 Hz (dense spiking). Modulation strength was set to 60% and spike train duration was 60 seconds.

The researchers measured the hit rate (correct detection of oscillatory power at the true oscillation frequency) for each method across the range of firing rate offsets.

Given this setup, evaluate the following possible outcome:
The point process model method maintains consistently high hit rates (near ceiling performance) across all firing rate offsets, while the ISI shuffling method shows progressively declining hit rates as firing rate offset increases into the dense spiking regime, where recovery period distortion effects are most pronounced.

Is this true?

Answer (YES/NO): NO